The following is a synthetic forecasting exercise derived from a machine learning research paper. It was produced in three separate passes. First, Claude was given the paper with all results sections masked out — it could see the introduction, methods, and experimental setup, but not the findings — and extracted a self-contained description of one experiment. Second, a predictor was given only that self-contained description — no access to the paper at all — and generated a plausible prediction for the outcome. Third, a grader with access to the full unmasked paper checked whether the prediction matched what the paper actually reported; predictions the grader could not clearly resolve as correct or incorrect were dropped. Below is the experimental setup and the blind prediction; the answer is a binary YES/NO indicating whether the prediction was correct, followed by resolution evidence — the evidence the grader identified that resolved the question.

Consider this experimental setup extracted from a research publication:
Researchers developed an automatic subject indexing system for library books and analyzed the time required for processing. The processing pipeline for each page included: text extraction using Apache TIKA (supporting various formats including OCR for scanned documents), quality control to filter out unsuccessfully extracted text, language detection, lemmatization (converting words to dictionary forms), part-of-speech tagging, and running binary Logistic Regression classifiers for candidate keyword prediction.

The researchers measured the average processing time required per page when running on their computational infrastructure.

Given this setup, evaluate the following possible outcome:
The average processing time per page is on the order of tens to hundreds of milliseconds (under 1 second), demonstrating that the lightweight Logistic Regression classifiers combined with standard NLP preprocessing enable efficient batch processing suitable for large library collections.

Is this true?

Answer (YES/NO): NO